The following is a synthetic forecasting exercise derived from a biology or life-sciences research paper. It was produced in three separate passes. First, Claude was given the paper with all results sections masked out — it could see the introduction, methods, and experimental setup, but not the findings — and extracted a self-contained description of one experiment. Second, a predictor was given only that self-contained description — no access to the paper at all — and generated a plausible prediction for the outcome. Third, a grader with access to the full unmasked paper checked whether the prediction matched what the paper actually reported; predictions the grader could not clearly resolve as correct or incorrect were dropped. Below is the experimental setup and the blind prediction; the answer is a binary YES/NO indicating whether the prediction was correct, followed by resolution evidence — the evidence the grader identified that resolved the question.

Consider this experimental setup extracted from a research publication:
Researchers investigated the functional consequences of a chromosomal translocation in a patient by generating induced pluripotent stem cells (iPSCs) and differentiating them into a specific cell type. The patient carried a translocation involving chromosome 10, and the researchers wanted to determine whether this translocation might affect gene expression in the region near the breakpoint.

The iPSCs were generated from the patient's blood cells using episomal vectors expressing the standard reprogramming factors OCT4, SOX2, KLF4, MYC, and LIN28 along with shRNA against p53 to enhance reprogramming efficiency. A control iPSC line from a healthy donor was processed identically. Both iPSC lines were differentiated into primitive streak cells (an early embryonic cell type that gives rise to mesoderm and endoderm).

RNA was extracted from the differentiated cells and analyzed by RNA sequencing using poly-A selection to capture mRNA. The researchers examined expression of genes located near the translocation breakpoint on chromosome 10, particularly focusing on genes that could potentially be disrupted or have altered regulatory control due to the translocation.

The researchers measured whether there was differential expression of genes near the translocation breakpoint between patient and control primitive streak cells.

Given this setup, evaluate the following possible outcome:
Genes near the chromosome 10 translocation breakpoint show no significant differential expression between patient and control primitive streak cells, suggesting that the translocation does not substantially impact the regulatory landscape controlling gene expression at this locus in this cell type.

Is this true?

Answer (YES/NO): YES